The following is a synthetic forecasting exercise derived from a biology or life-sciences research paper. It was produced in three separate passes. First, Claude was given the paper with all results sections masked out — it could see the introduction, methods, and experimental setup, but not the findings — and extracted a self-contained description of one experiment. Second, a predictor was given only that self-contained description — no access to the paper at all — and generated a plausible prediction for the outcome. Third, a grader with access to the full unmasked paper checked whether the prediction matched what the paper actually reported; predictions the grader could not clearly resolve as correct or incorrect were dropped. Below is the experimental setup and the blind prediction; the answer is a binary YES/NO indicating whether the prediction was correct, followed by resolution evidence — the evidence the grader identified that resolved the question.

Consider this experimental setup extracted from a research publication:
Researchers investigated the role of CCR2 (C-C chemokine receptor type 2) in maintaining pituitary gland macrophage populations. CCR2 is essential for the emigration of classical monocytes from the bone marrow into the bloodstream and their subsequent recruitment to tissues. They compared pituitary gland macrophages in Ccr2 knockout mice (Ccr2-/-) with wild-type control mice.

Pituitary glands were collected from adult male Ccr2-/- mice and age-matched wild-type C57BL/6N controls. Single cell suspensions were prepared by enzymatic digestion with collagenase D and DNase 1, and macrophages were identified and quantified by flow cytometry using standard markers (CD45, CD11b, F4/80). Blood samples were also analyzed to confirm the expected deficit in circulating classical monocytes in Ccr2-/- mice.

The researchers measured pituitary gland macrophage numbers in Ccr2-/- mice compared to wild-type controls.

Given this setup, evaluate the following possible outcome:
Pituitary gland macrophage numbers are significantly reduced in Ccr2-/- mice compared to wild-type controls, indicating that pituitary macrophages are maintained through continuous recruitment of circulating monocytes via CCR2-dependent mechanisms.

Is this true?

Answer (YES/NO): NO